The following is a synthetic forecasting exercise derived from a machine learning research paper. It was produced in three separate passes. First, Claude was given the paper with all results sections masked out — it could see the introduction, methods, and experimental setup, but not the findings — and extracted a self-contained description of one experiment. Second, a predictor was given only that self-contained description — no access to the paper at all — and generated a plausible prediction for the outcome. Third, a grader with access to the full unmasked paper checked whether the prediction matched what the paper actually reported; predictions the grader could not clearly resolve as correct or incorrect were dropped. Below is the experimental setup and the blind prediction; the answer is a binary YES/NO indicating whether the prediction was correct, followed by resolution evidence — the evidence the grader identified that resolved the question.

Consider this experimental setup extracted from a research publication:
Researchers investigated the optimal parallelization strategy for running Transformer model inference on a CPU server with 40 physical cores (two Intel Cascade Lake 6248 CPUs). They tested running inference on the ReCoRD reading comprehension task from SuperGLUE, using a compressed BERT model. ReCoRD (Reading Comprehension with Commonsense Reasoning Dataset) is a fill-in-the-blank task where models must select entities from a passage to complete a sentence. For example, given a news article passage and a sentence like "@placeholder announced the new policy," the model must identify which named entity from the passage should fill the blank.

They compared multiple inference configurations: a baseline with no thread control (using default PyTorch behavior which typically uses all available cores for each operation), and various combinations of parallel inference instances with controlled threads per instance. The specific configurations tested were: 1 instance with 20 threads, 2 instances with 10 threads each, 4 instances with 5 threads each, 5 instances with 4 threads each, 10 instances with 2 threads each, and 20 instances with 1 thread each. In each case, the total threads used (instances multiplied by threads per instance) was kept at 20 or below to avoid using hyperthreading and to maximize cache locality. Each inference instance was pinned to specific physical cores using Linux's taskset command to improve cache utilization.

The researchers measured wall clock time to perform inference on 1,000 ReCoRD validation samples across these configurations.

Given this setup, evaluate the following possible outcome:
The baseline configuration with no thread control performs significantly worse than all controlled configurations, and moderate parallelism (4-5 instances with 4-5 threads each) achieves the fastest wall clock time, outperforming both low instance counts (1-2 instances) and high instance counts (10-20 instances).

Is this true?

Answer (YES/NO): NO